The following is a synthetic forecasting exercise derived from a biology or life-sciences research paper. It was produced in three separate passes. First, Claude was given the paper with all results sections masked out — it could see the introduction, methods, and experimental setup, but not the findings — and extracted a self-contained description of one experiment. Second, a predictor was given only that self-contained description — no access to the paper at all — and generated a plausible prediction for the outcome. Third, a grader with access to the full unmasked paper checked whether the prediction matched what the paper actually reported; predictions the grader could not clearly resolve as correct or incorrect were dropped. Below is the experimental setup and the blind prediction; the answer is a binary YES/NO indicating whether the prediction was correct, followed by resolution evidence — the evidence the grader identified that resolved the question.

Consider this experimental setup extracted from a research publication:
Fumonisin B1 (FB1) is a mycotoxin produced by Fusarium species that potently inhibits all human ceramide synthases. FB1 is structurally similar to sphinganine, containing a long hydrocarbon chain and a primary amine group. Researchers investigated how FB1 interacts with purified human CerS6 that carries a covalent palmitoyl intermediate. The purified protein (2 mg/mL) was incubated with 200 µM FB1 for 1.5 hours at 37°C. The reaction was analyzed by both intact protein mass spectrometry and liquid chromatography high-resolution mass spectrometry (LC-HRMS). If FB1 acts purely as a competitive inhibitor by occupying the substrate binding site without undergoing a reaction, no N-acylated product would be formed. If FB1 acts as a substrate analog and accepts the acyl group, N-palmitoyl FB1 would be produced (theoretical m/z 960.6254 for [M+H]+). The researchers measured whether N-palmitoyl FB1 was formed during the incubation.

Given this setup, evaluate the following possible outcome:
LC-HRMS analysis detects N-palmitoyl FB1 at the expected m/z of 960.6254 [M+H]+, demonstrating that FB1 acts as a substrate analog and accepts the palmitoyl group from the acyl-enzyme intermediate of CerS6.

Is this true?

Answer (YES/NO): YES